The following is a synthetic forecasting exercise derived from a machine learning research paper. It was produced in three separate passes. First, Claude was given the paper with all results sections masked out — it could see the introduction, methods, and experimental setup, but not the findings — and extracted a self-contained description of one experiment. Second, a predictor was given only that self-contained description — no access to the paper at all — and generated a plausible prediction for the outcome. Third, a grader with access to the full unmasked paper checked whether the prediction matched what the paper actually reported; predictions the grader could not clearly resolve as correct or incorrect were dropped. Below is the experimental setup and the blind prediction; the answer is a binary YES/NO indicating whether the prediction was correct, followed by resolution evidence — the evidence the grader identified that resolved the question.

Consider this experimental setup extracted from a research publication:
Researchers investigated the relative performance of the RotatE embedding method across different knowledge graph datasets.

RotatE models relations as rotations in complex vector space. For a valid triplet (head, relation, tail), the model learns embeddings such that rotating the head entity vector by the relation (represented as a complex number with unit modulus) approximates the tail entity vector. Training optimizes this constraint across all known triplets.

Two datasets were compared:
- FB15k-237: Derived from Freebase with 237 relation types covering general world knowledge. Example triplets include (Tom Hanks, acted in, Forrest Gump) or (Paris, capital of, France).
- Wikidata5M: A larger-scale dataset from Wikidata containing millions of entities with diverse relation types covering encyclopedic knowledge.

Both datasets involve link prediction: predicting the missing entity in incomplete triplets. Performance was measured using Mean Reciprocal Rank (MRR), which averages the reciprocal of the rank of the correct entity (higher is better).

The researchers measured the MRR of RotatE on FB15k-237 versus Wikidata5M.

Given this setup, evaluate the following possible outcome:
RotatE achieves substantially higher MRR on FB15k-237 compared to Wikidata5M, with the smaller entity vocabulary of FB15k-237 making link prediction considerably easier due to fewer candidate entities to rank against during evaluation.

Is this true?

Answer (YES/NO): NO